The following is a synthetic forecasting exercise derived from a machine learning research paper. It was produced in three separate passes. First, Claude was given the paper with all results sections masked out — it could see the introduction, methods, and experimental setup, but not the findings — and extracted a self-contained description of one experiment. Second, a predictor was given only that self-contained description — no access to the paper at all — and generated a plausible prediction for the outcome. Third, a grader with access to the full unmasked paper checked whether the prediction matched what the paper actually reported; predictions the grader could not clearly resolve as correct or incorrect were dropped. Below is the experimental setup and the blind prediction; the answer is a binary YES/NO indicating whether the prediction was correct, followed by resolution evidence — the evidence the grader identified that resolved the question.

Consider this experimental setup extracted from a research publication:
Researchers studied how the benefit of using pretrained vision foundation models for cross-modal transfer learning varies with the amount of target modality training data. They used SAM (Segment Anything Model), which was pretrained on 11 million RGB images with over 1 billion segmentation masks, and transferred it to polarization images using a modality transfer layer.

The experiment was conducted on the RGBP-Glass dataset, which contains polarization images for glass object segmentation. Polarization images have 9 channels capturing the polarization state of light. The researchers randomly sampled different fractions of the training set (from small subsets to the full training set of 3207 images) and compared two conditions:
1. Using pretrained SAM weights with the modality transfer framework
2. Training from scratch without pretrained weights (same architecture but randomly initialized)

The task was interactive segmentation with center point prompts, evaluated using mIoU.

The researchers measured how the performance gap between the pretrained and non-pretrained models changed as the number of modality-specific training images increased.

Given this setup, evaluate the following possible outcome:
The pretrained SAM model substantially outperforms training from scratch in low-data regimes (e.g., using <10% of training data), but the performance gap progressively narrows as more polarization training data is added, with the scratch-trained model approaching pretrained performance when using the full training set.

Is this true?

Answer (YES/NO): NO